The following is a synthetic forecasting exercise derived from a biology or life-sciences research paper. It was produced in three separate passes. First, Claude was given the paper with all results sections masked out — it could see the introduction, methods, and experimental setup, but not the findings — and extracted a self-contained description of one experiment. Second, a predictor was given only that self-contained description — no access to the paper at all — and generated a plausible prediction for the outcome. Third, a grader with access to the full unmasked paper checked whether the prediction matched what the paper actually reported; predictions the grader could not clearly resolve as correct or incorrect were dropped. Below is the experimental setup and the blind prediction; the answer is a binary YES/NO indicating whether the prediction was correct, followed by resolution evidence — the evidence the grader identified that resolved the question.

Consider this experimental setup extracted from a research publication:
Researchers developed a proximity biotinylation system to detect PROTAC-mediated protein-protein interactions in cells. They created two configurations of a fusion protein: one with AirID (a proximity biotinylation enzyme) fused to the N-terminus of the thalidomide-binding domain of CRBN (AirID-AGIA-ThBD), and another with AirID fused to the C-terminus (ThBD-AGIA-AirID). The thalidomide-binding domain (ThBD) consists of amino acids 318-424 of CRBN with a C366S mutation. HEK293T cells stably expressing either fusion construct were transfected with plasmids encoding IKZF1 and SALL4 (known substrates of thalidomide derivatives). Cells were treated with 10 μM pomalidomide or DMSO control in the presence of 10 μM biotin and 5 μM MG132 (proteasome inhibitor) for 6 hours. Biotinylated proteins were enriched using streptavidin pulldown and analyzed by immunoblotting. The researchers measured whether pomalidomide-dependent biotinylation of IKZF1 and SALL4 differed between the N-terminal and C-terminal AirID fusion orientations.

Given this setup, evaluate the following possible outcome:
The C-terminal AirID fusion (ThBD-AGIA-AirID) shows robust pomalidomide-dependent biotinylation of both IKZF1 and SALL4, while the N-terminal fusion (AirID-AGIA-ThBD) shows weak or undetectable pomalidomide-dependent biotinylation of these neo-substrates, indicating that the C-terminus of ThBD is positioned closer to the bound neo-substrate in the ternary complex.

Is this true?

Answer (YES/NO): NO